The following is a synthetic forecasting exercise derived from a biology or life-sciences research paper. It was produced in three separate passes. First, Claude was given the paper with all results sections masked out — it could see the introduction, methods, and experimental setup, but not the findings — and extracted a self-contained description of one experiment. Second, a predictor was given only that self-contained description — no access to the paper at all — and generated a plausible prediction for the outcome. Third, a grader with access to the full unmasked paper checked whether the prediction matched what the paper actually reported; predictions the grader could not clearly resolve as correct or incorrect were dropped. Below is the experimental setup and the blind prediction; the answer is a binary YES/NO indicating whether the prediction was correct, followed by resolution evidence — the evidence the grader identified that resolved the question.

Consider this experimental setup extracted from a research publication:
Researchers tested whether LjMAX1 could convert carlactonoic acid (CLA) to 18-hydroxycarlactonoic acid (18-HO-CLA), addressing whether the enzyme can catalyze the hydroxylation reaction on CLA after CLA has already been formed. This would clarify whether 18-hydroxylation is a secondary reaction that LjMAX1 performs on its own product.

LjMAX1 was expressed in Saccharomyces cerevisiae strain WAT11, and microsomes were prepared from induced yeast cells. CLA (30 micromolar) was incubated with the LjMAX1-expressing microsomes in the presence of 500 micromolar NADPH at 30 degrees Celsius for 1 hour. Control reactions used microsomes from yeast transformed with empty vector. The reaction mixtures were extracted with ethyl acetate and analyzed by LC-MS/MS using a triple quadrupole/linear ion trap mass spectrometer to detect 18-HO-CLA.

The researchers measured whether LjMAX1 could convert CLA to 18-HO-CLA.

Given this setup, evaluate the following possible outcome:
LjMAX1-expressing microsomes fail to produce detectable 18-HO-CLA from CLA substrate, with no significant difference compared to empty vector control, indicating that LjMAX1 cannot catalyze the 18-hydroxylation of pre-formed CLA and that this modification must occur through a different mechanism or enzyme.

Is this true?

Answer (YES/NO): NO